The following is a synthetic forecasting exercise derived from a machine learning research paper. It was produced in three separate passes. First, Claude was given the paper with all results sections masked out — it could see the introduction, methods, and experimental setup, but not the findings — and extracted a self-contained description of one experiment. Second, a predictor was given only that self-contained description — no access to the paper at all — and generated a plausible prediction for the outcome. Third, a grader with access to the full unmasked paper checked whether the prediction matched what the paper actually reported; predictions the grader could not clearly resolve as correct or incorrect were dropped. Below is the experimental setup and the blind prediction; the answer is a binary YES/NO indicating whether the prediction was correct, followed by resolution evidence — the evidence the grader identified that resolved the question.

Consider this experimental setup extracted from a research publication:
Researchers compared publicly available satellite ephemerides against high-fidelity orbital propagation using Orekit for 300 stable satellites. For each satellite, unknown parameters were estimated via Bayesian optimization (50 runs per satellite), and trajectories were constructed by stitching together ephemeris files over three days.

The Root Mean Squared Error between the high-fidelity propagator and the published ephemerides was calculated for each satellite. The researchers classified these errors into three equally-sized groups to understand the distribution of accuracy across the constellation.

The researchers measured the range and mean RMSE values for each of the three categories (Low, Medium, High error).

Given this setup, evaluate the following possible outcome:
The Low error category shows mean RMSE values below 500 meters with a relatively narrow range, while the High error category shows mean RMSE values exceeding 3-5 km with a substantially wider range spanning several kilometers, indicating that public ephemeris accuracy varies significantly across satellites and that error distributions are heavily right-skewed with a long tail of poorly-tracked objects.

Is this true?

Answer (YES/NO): NO